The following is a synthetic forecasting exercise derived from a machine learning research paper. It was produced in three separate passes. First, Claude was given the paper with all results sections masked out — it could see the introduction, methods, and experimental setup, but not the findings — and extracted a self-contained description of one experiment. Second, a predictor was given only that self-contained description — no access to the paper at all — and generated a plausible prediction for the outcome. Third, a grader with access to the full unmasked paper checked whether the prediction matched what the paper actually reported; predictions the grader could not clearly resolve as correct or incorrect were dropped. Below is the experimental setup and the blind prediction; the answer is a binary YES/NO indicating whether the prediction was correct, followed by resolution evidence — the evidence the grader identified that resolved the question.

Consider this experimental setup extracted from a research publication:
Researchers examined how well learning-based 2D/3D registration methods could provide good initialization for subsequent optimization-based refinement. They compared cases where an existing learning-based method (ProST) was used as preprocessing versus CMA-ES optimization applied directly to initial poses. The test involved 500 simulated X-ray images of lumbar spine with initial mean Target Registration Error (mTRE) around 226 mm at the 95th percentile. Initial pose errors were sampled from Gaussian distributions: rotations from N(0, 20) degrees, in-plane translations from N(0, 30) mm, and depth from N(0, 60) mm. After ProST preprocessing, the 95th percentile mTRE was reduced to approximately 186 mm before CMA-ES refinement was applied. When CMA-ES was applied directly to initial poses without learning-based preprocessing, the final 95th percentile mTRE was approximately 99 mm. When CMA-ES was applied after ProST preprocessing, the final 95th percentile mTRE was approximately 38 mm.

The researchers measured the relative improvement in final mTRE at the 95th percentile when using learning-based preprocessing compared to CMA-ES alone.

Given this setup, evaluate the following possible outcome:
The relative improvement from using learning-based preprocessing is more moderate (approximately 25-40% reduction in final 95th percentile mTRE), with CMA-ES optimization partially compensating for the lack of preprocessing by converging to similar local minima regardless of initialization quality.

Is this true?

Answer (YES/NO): NO